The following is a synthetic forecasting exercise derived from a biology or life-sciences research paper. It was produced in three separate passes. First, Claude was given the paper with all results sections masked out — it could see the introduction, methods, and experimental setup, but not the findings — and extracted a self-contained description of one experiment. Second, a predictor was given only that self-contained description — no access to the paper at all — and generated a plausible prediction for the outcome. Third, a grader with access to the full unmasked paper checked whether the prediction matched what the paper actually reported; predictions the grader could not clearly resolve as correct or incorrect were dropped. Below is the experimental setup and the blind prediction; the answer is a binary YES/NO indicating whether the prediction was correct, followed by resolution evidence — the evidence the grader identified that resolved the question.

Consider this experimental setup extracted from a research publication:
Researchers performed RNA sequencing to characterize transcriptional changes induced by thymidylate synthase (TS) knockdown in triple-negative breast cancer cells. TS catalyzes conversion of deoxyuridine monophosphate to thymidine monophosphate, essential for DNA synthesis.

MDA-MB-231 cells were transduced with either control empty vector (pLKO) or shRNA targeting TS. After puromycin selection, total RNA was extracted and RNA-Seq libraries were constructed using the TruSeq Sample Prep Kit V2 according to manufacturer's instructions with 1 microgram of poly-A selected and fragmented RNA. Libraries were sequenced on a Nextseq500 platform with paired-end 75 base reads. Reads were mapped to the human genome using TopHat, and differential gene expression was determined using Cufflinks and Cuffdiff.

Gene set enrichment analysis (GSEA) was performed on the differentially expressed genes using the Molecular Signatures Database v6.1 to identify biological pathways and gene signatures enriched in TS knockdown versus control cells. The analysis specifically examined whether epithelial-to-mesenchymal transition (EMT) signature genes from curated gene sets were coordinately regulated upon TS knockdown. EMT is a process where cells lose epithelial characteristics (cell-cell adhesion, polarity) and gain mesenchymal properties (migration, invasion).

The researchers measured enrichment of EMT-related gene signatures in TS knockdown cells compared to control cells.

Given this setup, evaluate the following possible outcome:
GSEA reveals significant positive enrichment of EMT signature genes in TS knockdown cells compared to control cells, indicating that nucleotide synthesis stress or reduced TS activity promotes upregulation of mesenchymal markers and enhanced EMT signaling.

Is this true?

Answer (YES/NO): NO